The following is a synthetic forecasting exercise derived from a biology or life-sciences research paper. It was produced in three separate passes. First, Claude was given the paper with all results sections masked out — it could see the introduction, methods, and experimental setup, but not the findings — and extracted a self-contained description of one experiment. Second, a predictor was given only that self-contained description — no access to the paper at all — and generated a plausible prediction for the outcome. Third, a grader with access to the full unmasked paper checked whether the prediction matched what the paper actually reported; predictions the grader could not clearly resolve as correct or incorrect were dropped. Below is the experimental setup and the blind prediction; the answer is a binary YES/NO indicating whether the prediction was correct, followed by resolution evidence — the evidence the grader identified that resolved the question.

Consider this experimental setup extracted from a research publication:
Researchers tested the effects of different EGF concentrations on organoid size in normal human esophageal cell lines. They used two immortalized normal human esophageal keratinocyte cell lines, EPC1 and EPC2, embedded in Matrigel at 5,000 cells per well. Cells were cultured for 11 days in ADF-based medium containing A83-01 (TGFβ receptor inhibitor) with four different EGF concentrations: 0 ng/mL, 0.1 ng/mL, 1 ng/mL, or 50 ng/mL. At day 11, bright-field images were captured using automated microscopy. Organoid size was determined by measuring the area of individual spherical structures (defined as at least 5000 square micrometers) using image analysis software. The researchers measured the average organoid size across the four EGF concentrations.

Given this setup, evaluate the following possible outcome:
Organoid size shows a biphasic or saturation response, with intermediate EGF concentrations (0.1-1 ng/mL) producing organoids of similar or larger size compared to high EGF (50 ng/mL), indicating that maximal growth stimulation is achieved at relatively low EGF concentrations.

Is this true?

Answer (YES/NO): NO